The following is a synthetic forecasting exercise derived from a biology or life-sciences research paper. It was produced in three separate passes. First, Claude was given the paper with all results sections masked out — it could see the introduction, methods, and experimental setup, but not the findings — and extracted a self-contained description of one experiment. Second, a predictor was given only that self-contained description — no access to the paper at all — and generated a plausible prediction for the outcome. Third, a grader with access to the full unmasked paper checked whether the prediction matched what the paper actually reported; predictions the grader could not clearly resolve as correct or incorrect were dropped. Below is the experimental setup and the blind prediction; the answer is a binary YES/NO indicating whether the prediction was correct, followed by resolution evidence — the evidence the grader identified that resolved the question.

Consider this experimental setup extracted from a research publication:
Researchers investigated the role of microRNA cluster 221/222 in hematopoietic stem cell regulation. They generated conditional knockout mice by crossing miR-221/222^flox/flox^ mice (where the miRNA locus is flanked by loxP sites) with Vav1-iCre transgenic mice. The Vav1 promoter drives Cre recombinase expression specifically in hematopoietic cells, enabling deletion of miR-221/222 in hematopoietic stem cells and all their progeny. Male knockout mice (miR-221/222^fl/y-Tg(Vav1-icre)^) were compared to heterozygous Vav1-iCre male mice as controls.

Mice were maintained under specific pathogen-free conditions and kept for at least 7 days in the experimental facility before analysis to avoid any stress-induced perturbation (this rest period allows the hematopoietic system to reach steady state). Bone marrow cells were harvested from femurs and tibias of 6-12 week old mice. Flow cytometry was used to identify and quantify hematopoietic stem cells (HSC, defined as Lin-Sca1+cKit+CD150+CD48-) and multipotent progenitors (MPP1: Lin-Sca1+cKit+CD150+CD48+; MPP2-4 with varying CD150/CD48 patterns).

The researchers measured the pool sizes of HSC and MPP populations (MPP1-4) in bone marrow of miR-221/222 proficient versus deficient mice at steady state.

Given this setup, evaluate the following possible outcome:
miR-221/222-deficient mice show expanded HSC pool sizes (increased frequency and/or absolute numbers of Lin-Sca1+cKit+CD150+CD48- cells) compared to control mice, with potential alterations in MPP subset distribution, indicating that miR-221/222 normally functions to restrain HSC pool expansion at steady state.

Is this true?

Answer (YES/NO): NO